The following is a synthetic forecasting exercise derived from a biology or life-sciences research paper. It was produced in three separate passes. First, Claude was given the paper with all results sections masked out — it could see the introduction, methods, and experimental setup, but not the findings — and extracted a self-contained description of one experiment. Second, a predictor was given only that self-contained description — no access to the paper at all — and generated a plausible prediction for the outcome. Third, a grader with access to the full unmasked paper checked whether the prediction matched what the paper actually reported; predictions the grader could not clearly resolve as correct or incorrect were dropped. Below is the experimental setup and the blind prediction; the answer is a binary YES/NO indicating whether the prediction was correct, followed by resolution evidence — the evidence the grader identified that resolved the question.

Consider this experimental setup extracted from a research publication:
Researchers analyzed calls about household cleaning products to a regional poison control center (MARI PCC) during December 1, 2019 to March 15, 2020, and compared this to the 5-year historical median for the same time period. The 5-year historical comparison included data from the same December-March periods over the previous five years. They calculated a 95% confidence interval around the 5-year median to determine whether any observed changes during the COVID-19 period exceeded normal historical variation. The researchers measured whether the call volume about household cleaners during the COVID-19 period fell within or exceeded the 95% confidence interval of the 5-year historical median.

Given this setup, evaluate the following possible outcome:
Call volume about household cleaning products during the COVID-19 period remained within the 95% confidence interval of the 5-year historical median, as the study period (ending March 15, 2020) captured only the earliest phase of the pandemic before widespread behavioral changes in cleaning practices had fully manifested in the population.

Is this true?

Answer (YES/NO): NO